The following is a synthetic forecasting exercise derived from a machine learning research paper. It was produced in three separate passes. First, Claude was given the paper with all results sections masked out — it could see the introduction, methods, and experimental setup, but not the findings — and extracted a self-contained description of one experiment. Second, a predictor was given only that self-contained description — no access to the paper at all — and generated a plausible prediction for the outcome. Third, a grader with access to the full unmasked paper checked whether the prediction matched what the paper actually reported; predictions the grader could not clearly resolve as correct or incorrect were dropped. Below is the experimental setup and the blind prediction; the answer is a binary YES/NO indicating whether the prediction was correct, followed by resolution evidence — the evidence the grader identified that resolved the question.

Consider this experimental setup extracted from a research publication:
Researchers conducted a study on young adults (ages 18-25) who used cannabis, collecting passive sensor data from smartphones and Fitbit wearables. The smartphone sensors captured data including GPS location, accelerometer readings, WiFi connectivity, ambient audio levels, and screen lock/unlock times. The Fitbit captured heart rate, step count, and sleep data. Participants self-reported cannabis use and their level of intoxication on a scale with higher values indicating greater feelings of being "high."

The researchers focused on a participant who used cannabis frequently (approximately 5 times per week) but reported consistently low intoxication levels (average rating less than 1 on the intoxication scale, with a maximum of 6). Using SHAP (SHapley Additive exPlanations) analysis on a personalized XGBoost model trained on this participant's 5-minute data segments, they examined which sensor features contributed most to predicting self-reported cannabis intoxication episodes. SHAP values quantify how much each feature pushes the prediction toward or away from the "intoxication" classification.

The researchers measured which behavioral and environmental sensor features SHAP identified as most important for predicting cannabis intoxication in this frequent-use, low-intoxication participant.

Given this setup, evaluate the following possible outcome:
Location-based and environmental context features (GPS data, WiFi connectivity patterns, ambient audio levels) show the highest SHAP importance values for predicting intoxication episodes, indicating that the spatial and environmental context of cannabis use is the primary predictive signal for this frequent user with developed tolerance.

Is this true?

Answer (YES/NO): NO